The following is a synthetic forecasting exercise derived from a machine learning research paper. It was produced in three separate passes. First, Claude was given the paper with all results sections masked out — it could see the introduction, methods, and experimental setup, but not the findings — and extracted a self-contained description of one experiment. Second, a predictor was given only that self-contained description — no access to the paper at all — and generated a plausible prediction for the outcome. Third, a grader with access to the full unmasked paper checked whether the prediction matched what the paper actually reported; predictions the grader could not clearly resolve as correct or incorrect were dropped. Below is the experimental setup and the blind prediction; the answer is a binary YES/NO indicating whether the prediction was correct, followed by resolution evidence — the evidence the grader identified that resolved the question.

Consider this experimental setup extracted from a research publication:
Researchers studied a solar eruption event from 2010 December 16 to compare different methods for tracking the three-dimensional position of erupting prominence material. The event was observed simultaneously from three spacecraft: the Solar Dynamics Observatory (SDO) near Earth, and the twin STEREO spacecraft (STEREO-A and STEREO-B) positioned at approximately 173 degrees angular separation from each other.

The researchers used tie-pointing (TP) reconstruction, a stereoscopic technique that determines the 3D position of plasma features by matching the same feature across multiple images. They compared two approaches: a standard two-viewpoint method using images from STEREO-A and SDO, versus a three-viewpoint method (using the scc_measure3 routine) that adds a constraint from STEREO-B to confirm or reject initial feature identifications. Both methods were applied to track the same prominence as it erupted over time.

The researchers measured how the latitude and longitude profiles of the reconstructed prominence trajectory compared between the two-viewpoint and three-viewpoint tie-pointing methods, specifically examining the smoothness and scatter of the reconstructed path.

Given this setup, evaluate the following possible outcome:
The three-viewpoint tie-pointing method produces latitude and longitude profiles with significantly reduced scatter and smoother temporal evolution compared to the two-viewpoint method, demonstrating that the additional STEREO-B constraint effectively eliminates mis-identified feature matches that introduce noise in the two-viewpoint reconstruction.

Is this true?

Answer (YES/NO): YES